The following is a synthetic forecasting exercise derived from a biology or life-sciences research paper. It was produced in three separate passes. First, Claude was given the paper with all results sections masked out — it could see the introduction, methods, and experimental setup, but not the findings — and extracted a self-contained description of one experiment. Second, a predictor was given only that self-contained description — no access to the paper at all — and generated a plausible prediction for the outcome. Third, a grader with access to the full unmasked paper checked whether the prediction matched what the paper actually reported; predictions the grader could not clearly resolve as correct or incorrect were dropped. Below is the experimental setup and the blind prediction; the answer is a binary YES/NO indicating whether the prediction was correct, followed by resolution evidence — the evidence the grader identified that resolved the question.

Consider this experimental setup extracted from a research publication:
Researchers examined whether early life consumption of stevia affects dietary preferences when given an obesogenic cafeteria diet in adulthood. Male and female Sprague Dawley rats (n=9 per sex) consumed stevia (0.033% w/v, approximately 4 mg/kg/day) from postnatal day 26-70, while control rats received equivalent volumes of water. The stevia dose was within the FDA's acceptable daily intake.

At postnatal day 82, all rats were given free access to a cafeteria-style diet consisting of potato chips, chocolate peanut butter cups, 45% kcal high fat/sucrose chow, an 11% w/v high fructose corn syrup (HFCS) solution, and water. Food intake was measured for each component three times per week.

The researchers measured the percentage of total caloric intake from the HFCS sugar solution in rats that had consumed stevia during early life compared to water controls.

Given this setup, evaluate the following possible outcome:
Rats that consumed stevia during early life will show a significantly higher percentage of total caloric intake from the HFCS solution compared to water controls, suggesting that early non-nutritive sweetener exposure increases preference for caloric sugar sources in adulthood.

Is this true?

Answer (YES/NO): NO